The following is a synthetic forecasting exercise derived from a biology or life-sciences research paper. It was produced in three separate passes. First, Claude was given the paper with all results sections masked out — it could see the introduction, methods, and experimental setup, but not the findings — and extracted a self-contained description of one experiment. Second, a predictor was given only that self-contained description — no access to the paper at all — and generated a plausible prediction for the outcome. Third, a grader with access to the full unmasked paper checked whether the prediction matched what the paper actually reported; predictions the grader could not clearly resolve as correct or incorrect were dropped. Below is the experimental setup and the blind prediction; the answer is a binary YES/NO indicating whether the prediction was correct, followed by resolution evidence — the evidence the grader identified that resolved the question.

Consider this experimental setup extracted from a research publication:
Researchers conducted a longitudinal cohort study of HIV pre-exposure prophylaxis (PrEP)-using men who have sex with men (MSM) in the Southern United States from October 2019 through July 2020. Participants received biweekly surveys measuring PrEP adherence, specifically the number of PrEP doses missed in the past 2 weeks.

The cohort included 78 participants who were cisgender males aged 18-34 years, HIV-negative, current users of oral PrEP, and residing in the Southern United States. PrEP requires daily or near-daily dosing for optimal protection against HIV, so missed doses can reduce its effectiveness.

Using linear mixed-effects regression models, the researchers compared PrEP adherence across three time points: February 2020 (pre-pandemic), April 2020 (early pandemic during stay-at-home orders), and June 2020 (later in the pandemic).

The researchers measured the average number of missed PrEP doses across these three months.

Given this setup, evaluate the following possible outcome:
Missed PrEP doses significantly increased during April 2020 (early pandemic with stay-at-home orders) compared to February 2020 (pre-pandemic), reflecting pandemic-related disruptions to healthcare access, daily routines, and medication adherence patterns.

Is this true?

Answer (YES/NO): NO